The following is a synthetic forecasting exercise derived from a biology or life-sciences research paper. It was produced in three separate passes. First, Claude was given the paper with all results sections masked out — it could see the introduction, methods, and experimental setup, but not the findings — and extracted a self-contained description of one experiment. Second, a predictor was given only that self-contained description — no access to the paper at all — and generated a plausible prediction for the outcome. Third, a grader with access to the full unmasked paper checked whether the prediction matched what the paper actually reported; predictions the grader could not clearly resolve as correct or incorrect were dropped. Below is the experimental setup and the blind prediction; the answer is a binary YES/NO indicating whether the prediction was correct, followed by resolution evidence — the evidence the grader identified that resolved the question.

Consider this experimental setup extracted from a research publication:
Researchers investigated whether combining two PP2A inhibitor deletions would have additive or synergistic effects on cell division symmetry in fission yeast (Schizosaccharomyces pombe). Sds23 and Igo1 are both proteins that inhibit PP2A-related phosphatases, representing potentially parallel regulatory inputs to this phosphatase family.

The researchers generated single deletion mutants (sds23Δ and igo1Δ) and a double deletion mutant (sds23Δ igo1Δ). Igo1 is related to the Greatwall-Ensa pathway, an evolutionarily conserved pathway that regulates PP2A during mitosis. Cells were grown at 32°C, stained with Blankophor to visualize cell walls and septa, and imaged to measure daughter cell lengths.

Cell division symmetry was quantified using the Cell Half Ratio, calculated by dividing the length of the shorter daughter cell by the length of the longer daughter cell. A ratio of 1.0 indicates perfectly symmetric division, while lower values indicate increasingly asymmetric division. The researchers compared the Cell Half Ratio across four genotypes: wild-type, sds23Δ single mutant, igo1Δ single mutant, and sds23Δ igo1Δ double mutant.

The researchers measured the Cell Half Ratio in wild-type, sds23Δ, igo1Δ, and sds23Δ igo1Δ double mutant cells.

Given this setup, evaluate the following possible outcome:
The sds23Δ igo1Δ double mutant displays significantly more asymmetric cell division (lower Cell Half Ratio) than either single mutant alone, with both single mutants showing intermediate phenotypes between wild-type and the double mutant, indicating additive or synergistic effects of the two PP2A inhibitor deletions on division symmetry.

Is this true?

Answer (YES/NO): NO